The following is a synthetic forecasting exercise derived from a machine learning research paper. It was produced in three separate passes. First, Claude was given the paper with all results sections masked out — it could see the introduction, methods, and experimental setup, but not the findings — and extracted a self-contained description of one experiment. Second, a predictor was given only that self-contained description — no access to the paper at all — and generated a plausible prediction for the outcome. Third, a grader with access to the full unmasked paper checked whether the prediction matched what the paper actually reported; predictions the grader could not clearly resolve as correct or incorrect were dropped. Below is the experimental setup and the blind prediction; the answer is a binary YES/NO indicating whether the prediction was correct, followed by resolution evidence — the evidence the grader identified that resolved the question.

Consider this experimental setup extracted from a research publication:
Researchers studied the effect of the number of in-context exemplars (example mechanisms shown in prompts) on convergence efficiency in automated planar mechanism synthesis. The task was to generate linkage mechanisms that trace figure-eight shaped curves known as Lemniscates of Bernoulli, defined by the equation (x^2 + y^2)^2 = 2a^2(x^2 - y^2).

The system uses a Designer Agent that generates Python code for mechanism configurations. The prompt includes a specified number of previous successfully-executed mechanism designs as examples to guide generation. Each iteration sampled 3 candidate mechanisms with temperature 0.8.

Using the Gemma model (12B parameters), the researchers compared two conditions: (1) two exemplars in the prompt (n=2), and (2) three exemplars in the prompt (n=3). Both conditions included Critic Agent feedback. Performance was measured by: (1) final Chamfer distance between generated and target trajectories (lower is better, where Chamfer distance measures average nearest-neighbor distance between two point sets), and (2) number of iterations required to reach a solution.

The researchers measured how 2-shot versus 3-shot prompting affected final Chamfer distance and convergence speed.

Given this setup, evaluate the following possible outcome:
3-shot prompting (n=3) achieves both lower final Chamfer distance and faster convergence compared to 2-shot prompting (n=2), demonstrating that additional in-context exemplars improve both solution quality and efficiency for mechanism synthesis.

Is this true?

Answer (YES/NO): NO